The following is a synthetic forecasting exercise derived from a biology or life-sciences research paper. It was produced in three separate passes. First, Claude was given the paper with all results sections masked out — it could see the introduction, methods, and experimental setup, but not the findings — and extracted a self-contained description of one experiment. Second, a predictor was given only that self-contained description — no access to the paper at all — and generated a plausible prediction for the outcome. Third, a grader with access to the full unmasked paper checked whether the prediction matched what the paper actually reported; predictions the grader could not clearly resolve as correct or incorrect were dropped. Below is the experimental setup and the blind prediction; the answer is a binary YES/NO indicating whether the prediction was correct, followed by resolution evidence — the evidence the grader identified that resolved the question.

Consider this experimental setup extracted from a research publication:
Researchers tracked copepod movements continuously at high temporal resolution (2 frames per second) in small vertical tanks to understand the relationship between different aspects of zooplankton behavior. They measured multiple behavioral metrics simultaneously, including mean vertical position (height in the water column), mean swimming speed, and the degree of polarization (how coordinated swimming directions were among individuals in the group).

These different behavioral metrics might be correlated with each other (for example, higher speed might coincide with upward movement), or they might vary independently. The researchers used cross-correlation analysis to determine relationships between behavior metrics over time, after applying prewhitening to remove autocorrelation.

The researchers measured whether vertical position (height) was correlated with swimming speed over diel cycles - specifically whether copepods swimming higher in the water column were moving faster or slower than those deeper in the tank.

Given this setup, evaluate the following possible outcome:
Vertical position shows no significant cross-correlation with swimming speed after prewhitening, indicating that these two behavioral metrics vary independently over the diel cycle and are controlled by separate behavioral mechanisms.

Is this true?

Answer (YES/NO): NO